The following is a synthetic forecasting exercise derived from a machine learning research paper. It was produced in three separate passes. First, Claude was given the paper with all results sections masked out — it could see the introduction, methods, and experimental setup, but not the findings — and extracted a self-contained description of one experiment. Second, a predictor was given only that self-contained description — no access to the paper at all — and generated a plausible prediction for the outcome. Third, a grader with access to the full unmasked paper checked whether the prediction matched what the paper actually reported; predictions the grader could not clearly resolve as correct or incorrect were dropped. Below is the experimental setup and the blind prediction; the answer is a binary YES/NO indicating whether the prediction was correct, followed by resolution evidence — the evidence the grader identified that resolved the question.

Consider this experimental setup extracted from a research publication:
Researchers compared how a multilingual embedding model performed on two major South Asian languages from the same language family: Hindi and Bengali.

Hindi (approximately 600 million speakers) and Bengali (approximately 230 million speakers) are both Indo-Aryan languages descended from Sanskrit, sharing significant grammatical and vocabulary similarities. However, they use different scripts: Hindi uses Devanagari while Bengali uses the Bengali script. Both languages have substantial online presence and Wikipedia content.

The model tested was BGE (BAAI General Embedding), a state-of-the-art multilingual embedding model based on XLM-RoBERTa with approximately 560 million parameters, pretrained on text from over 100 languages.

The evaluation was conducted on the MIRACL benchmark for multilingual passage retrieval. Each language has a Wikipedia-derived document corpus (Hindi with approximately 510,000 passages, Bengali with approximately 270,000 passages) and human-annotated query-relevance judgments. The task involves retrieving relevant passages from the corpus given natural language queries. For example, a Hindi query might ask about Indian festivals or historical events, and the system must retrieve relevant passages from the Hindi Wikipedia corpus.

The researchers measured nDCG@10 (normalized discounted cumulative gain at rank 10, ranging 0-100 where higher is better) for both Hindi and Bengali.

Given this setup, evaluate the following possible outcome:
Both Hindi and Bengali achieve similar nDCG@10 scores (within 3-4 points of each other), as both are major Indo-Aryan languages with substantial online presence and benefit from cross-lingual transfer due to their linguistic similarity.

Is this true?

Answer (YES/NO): NO